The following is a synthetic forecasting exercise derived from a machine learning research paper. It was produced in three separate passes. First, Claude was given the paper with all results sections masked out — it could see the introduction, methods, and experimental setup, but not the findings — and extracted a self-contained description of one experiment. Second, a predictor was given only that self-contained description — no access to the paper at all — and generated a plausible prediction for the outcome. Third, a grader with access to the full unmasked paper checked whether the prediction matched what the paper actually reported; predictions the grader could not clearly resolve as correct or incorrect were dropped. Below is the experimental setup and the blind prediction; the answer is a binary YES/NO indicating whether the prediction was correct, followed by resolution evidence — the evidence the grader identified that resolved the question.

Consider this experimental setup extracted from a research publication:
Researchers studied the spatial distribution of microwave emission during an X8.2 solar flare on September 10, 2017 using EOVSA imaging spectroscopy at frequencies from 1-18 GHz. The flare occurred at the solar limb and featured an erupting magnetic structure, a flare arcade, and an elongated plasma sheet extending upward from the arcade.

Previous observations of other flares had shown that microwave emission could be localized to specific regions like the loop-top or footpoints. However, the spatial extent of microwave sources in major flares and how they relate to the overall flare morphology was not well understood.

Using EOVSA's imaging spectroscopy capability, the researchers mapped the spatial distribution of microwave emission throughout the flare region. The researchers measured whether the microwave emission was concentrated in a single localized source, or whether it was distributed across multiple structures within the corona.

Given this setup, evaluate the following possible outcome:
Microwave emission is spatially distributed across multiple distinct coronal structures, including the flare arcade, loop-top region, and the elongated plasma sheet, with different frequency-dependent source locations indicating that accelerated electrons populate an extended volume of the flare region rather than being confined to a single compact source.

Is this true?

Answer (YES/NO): YES